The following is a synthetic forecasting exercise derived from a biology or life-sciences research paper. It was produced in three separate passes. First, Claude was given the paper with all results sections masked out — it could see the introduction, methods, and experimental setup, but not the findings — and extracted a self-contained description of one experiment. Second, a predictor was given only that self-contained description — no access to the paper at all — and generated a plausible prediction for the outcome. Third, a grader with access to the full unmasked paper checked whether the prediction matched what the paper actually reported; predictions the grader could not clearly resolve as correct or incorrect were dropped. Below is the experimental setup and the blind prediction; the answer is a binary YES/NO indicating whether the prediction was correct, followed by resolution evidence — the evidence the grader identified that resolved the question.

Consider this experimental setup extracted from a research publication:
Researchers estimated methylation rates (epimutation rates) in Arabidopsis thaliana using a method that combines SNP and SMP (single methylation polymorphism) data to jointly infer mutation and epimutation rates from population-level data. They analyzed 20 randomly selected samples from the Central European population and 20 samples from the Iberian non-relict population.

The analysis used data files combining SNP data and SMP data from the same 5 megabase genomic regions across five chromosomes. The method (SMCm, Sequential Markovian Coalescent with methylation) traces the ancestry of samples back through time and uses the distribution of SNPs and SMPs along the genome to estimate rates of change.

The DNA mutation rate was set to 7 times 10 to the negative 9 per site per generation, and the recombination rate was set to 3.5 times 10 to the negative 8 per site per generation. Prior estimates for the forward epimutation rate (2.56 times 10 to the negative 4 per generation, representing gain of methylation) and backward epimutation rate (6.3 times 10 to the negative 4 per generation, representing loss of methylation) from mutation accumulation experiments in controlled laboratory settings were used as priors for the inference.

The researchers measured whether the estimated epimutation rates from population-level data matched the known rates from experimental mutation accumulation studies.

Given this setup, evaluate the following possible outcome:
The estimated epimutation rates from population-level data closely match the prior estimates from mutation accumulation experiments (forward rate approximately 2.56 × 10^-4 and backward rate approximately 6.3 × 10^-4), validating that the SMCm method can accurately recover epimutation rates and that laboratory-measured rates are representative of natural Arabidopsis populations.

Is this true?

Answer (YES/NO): NO